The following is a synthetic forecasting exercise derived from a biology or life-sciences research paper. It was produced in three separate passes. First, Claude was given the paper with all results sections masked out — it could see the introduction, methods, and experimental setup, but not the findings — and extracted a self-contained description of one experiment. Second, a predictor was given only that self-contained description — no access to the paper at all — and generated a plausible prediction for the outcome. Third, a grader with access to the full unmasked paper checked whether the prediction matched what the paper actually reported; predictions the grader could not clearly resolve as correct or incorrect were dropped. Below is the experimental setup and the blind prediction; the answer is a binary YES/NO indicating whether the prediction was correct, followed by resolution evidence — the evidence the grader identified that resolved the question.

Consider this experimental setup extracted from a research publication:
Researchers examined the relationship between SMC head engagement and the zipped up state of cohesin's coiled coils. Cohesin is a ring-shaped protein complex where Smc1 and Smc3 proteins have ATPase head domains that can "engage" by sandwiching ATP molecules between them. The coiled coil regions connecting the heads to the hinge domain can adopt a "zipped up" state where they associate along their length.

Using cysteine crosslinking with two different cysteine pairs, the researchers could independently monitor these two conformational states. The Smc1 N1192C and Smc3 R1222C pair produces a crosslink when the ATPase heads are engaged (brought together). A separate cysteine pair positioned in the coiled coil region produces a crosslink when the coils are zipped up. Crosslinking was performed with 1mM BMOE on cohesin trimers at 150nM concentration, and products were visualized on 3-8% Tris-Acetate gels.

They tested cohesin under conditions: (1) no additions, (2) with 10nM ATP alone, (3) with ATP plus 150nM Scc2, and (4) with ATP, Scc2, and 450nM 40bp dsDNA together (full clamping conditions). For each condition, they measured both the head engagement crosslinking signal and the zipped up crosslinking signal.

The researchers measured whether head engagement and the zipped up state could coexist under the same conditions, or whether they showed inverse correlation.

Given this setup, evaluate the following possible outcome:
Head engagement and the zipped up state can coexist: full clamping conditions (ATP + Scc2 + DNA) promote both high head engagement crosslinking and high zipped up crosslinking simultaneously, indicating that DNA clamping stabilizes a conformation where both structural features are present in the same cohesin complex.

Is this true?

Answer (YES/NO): NO